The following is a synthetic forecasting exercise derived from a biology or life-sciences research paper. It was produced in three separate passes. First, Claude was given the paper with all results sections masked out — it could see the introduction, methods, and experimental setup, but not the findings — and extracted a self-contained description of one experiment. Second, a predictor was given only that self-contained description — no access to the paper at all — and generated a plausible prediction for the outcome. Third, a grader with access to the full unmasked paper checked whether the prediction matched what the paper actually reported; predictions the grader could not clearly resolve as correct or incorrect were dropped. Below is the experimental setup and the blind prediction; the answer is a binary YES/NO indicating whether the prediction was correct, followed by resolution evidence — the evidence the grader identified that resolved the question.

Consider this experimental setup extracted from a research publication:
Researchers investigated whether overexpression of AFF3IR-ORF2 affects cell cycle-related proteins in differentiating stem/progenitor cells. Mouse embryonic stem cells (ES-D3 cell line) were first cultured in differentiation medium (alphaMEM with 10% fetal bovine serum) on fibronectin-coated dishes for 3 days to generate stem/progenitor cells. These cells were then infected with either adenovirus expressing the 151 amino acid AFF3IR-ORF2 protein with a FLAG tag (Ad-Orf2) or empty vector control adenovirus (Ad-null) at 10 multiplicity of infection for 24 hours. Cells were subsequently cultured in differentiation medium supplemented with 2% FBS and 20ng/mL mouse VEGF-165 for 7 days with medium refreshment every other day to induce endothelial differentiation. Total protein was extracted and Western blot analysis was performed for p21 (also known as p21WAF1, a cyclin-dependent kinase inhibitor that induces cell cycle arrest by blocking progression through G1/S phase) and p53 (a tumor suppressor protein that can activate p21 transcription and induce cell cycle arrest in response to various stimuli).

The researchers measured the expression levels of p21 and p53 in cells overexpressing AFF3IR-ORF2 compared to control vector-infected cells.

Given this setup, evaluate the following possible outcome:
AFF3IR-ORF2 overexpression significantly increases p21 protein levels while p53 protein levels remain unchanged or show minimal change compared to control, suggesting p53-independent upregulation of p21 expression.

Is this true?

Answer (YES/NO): NO